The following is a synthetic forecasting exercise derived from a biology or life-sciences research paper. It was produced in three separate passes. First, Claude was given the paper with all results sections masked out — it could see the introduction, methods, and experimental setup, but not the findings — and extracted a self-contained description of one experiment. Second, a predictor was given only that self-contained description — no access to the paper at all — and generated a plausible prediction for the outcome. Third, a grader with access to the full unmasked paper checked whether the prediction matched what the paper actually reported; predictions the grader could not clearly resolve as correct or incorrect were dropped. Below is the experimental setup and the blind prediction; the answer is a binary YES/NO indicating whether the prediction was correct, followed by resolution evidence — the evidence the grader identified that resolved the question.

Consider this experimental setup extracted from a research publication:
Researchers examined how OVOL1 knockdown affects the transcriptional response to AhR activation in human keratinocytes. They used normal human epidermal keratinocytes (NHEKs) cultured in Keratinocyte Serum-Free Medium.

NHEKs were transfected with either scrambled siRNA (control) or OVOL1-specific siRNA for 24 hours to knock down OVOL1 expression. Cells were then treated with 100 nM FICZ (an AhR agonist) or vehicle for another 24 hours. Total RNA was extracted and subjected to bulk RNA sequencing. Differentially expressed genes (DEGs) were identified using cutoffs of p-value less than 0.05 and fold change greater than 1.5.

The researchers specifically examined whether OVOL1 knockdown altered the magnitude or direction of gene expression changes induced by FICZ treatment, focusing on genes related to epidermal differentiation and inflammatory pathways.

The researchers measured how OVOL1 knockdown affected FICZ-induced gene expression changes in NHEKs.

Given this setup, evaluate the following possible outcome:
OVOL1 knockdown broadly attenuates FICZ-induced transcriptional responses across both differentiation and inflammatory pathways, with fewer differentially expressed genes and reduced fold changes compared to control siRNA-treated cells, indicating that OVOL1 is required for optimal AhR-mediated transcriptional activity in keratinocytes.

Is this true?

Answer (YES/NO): NO